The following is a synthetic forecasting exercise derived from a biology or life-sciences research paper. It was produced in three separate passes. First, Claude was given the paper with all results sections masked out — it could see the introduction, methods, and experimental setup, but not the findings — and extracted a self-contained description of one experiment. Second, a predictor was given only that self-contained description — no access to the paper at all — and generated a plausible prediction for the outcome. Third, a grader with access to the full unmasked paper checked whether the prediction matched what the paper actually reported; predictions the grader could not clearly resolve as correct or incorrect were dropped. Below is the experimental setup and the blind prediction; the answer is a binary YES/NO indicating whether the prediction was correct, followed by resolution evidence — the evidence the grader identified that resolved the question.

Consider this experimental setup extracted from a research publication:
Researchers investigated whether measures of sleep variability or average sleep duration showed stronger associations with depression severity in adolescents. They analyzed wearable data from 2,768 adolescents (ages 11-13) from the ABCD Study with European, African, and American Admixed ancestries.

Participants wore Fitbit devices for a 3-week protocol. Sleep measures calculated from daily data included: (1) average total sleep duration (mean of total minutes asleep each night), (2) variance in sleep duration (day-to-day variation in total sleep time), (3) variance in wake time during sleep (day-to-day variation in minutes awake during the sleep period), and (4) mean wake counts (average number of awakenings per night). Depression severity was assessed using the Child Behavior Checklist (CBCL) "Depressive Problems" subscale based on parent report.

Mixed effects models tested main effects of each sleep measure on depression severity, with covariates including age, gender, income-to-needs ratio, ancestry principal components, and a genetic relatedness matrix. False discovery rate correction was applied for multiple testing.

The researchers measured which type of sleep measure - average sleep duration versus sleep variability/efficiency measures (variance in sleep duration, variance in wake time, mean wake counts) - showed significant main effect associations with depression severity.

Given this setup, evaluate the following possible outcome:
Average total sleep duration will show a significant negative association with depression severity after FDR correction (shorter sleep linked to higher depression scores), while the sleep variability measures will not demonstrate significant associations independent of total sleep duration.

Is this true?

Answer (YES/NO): NO